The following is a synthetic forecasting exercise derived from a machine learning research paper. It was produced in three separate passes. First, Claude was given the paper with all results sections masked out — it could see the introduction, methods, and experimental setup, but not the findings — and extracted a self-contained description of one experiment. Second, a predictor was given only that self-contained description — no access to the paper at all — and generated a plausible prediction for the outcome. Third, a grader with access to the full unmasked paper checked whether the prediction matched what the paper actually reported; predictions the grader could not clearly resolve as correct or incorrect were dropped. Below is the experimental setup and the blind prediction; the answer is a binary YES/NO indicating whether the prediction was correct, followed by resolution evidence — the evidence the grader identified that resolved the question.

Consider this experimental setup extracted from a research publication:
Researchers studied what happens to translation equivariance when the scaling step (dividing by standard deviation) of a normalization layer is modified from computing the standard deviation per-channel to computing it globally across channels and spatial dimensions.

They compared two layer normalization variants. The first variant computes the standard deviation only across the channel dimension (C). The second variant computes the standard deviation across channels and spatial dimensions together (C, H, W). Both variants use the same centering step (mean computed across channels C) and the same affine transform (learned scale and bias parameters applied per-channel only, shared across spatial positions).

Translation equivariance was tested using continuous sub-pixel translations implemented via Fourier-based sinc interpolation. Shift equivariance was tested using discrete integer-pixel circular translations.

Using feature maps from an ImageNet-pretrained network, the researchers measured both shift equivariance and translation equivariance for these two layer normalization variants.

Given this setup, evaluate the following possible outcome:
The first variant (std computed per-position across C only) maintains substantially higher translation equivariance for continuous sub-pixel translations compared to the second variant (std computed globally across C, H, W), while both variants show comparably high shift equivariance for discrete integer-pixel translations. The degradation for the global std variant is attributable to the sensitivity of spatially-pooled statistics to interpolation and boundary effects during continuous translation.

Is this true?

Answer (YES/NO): NO